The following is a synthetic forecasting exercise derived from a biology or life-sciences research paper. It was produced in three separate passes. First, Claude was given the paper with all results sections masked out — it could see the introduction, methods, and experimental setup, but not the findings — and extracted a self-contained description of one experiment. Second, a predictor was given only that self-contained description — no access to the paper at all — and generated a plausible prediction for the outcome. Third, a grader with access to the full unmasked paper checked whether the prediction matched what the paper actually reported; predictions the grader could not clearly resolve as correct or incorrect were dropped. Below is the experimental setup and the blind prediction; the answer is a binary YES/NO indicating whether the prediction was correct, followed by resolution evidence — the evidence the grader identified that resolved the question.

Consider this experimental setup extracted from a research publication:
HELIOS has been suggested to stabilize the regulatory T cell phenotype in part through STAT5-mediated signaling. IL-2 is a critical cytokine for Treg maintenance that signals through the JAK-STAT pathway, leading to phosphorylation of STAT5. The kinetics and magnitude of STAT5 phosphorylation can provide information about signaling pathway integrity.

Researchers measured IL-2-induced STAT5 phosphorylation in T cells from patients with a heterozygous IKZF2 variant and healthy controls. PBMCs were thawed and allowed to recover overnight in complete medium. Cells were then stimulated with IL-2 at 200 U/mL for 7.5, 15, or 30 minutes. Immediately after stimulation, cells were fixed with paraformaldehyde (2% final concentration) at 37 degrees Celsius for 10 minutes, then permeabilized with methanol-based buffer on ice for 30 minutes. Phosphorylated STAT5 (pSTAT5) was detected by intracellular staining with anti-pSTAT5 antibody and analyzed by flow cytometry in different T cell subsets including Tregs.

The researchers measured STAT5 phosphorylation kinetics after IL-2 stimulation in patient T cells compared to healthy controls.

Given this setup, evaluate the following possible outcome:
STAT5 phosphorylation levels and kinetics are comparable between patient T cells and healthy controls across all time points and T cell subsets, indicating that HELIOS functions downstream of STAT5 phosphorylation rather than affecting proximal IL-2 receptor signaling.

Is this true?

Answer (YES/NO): YES